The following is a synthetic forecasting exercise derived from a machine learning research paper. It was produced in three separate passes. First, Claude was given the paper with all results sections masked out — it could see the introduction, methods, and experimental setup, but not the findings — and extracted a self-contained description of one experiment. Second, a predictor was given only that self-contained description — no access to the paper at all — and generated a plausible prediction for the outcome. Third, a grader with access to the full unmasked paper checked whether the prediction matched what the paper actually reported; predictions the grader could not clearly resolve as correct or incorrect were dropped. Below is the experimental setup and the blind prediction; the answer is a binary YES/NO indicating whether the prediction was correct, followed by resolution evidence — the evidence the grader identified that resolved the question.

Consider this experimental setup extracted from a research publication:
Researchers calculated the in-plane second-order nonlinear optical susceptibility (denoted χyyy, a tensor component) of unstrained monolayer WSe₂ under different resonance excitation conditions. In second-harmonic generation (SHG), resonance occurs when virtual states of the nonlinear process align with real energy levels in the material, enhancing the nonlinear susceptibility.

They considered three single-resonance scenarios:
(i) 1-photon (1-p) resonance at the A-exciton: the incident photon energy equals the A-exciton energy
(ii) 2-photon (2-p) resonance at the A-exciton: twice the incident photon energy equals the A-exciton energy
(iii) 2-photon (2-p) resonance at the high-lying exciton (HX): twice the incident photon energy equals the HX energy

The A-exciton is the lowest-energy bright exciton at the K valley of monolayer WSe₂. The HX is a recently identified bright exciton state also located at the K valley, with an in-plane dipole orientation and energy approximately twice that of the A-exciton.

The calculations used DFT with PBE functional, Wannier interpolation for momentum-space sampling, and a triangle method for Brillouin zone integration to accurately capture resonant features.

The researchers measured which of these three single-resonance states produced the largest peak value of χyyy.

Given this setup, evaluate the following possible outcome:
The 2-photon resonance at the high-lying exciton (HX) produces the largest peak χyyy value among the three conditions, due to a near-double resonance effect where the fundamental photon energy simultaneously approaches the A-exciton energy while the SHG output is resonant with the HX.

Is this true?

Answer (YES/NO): YES